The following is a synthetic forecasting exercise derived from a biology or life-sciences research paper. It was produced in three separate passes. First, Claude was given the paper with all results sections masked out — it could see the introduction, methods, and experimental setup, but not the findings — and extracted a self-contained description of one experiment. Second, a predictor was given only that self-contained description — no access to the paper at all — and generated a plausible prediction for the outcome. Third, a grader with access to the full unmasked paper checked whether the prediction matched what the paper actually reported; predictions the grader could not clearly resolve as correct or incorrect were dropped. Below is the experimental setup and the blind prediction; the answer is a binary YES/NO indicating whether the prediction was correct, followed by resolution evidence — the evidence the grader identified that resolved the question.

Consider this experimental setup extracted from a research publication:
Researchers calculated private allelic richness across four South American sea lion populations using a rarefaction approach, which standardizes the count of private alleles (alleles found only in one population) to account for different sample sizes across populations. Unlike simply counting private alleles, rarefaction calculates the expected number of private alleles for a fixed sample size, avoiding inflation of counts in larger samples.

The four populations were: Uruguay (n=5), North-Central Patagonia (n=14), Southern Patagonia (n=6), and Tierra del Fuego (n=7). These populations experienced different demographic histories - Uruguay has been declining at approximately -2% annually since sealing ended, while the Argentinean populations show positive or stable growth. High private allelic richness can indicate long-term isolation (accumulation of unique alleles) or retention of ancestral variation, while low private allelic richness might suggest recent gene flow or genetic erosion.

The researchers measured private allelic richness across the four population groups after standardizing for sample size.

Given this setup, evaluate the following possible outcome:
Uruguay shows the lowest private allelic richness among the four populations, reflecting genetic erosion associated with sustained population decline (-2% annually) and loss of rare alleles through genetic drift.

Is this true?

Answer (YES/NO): NO